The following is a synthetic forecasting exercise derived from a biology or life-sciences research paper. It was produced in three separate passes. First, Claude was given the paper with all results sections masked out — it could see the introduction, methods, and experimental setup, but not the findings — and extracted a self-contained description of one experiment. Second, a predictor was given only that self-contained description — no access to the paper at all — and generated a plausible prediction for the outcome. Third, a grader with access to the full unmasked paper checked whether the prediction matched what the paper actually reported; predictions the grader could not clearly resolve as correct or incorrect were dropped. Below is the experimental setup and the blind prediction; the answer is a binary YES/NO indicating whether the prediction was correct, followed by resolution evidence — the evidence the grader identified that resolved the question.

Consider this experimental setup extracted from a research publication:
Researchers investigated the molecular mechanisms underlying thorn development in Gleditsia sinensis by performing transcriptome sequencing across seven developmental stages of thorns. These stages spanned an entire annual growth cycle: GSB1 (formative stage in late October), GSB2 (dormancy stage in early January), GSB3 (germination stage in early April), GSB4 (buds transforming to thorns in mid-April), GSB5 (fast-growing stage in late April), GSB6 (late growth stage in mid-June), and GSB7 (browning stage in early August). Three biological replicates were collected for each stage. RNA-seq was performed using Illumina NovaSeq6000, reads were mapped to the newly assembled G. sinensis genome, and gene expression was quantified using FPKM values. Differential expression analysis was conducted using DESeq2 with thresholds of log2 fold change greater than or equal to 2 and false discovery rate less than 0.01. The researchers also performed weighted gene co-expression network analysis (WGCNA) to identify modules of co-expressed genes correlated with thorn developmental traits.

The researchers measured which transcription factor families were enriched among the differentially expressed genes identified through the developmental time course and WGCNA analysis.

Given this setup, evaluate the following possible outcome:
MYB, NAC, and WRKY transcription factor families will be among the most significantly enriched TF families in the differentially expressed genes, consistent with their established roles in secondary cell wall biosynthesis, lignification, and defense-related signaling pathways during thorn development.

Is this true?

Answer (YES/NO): NO